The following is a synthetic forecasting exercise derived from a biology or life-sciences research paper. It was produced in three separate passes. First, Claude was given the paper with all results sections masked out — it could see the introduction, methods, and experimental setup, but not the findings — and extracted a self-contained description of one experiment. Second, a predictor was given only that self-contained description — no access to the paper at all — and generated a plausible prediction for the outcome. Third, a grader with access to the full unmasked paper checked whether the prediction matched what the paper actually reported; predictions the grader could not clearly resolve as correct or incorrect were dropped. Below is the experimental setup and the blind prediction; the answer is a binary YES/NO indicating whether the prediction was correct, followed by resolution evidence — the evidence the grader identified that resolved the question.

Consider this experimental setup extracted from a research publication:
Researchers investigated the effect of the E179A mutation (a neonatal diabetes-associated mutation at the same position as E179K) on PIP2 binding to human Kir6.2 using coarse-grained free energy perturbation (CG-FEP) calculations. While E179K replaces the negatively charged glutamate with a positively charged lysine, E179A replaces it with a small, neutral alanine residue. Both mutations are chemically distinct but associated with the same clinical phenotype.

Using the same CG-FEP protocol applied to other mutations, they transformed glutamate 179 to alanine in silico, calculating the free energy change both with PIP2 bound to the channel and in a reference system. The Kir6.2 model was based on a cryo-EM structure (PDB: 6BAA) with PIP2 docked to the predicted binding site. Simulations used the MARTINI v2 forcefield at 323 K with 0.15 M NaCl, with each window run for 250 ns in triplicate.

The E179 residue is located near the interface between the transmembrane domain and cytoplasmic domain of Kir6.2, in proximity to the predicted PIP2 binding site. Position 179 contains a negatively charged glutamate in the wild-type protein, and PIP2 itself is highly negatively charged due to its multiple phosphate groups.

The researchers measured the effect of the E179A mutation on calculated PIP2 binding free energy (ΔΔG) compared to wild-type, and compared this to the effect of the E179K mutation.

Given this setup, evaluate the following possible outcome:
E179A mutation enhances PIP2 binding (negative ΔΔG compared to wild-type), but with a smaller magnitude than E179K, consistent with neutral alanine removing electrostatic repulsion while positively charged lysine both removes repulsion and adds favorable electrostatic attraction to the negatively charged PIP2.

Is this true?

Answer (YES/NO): YES